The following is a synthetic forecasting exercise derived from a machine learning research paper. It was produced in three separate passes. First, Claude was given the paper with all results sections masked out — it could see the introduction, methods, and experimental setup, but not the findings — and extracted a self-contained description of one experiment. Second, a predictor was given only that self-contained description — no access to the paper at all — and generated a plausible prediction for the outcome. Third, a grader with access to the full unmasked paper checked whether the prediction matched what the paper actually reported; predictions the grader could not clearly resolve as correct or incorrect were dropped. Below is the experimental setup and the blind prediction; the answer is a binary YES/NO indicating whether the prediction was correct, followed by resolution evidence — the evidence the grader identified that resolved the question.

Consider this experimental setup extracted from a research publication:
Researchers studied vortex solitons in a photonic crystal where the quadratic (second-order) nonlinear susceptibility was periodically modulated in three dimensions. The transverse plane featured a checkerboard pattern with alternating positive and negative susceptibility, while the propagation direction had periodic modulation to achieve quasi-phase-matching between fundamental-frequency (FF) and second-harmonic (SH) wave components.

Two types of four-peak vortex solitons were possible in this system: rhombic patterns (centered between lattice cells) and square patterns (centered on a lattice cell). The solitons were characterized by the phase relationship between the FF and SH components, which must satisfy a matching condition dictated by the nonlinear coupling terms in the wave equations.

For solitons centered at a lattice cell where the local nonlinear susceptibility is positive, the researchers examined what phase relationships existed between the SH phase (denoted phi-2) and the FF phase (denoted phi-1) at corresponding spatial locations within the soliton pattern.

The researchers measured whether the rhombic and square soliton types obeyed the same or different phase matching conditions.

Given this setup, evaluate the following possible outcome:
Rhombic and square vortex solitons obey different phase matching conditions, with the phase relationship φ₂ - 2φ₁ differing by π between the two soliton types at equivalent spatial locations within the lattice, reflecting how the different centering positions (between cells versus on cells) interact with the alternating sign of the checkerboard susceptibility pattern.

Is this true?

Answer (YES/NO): YES